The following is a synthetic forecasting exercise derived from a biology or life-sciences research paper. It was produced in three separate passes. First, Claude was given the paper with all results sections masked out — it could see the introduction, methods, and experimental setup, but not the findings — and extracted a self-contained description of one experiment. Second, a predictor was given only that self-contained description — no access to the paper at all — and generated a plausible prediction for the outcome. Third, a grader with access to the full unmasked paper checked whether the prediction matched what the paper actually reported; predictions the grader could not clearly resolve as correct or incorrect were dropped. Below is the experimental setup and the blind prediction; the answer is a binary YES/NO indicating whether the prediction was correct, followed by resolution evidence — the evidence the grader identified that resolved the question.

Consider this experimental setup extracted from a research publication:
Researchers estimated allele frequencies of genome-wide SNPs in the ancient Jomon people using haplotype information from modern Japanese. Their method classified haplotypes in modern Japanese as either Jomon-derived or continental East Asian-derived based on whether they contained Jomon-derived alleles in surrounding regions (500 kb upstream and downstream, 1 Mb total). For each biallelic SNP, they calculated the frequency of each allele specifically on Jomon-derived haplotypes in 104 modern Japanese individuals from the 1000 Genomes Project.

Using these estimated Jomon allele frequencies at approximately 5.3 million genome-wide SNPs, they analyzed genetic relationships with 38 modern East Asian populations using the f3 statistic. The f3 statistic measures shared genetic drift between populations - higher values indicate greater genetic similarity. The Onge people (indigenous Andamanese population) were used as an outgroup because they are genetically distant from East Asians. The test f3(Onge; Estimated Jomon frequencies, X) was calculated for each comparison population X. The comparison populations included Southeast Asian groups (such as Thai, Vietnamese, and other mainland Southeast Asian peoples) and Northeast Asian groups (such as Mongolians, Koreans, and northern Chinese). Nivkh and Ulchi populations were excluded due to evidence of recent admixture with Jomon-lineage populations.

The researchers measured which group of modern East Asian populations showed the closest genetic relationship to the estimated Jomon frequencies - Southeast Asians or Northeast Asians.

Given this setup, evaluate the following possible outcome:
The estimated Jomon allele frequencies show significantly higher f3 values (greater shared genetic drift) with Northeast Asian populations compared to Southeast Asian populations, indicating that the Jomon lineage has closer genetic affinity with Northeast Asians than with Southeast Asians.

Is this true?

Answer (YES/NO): NO